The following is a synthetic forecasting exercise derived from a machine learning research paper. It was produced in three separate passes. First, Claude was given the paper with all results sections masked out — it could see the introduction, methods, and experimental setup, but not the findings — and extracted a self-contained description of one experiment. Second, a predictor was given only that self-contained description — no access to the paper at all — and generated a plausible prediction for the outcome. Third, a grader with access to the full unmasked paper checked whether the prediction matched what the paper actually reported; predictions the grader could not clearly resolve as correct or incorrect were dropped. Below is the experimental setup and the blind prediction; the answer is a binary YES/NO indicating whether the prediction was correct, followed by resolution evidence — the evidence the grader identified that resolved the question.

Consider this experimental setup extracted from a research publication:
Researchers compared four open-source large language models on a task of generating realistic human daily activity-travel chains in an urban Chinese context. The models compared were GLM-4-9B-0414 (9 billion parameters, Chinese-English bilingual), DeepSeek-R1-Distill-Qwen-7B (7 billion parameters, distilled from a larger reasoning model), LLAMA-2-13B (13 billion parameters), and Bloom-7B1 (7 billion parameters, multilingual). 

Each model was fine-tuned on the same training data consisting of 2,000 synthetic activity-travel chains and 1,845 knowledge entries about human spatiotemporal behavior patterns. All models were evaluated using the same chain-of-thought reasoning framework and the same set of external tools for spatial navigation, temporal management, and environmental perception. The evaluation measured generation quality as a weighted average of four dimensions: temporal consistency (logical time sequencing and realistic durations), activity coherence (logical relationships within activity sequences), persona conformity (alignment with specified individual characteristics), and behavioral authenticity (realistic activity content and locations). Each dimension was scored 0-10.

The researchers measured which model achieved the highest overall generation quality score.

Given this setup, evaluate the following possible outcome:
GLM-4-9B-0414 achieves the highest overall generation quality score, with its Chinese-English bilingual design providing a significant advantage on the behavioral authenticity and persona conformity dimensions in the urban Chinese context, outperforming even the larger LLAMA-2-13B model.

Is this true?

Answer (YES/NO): NO